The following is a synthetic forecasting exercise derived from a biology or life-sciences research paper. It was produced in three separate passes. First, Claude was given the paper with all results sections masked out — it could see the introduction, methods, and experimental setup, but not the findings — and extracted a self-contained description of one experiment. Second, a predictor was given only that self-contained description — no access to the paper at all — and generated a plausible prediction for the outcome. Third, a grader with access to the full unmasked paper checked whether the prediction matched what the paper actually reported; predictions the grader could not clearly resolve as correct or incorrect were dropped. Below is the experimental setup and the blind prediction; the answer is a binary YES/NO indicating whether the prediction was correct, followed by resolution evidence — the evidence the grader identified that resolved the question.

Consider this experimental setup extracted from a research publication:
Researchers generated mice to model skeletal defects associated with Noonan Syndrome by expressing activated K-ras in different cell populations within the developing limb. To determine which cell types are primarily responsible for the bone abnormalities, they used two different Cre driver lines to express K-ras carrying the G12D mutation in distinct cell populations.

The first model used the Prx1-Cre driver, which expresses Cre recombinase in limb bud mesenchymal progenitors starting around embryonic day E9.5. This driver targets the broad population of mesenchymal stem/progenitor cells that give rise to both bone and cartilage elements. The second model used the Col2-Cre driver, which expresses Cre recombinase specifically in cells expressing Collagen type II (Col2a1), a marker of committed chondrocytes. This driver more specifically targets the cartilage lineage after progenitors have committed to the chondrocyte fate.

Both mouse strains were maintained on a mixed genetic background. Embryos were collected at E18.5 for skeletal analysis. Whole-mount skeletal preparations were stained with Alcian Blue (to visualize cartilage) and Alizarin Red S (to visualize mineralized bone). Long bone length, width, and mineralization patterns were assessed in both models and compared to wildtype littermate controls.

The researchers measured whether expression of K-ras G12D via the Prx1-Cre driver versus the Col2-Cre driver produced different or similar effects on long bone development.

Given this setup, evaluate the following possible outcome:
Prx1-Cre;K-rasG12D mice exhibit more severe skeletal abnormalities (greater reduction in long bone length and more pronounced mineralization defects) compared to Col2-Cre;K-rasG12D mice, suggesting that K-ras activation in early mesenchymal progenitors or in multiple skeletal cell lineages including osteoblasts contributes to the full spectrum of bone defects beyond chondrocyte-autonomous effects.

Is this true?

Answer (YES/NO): NO